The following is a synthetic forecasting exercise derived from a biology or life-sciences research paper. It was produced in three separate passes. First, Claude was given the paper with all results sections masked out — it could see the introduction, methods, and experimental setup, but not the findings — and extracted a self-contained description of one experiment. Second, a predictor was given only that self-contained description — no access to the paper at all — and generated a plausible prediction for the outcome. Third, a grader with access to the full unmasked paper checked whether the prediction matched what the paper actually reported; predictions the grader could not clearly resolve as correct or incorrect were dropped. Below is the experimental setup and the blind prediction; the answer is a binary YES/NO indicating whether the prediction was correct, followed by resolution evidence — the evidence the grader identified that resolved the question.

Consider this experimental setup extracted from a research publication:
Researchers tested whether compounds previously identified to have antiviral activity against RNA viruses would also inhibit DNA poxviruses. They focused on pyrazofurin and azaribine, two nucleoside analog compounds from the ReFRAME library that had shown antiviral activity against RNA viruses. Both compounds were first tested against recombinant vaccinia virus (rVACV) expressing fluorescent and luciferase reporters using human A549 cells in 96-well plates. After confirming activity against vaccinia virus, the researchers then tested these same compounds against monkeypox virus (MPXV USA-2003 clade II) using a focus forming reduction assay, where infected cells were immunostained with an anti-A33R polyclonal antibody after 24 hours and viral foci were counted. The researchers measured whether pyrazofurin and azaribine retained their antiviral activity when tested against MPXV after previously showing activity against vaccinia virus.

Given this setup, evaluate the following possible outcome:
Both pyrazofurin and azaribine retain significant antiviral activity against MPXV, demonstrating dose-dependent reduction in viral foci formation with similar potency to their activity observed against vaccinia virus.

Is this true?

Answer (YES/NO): NO